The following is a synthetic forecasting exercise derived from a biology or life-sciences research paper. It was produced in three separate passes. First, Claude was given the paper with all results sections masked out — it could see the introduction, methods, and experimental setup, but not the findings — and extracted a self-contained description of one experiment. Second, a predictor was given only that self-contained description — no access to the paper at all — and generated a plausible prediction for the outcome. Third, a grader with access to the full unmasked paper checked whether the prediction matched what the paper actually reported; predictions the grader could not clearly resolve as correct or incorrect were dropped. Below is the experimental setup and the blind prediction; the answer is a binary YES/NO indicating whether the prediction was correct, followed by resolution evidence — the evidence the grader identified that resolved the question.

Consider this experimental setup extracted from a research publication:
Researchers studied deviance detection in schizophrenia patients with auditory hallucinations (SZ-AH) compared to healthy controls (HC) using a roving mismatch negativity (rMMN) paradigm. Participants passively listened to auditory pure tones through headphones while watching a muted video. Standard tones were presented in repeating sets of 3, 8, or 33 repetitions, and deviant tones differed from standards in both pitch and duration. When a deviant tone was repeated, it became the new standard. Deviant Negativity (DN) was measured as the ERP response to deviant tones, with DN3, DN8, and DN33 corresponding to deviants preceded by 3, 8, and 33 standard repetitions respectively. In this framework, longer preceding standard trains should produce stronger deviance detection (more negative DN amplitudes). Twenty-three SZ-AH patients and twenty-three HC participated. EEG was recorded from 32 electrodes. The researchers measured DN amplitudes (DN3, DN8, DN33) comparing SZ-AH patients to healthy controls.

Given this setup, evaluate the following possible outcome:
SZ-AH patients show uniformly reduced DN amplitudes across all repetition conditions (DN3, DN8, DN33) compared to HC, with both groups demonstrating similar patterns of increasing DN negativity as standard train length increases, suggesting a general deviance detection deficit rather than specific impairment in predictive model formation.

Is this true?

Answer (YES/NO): YES